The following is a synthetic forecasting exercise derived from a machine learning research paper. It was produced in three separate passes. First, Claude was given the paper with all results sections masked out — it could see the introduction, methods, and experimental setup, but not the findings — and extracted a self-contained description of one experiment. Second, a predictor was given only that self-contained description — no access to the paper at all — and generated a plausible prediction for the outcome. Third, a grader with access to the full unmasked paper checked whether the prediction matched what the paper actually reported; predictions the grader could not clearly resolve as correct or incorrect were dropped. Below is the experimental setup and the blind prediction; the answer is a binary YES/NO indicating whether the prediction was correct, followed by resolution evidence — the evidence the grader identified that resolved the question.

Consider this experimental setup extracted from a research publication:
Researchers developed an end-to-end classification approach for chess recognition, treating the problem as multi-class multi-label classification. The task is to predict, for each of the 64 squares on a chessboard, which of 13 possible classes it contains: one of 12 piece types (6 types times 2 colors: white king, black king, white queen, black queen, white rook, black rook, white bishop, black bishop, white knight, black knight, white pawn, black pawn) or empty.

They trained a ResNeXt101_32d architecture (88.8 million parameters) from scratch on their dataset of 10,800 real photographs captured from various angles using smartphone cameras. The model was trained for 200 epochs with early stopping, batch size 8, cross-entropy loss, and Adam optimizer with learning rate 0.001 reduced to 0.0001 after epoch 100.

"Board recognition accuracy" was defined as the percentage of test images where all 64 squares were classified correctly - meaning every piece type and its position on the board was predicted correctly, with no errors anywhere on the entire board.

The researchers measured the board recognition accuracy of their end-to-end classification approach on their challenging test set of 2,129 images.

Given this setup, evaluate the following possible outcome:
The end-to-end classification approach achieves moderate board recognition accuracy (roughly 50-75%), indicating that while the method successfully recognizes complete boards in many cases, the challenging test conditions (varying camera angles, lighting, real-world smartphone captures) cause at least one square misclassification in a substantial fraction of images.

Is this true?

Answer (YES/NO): NO